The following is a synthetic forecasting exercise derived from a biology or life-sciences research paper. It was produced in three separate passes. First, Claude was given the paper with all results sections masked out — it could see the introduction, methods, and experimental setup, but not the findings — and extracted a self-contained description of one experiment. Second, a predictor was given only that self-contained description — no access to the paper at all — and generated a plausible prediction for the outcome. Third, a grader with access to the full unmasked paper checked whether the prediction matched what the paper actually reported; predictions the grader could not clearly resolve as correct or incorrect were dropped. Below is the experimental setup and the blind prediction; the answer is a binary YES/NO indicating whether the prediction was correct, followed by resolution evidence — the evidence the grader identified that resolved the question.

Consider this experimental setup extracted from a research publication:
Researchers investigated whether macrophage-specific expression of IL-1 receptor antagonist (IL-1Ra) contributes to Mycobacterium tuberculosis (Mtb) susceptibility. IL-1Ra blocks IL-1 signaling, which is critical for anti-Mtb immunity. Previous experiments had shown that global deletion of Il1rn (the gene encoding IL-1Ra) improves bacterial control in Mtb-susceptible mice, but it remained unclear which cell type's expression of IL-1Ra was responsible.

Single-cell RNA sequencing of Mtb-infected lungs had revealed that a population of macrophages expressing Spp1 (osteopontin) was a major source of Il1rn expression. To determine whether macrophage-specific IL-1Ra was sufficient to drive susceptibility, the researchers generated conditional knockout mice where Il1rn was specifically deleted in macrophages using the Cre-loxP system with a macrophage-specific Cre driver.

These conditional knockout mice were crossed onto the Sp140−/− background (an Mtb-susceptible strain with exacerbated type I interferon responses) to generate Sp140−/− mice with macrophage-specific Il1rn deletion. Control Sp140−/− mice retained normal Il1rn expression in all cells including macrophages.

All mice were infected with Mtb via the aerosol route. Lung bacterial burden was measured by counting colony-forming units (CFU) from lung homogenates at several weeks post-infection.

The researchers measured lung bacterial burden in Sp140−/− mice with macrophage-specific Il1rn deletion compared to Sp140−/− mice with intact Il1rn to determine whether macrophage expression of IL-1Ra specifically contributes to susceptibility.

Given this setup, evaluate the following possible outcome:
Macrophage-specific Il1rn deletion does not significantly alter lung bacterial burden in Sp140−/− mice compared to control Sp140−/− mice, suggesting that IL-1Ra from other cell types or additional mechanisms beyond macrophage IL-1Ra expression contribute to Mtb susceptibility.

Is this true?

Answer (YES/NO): NO